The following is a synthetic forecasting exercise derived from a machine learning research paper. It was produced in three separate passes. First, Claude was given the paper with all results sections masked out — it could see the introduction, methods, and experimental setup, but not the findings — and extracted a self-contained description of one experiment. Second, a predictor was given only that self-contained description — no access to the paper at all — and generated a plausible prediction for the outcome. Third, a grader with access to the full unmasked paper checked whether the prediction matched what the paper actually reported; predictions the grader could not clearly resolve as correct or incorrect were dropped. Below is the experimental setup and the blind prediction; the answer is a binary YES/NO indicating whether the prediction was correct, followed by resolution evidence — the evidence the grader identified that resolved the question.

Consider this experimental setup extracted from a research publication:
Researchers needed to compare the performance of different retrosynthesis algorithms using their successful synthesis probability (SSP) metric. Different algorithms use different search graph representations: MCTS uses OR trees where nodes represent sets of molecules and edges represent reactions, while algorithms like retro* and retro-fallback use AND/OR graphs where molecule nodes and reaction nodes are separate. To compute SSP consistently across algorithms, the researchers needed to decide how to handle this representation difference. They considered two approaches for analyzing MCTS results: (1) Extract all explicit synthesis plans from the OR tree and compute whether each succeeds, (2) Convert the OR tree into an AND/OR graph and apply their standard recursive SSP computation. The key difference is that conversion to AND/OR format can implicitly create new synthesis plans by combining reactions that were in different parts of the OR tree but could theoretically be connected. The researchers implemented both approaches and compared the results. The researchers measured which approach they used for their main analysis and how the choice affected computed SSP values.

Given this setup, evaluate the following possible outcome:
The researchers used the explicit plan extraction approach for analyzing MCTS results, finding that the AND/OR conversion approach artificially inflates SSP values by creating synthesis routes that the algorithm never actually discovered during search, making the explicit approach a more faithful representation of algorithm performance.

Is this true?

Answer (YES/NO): NO